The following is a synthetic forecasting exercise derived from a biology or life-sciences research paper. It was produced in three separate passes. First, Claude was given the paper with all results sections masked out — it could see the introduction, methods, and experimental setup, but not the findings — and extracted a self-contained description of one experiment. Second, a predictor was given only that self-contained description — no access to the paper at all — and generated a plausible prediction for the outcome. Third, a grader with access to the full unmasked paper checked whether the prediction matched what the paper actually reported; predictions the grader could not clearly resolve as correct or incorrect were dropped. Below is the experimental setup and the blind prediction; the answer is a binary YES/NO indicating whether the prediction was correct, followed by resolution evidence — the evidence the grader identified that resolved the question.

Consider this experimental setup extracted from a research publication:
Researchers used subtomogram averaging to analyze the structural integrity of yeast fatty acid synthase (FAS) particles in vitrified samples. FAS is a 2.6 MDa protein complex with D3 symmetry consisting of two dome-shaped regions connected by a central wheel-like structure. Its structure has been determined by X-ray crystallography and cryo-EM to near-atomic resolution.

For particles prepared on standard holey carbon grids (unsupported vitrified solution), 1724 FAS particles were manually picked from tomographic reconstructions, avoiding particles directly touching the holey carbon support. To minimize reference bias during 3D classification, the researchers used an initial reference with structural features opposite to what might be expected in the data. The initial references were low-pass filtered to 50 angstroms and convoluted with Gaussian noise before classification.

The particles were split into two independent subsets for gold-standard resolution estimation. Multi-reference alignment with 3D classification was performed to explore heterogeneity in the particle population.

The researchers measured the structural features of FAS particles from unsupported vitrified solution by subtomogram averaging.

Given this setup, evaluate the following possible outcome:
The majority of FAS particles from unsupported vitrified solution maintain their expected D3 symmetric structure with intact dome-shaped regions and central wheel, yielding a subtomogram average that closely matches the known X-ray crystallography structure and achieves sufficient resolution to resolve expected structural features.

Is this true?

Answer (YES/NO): NO